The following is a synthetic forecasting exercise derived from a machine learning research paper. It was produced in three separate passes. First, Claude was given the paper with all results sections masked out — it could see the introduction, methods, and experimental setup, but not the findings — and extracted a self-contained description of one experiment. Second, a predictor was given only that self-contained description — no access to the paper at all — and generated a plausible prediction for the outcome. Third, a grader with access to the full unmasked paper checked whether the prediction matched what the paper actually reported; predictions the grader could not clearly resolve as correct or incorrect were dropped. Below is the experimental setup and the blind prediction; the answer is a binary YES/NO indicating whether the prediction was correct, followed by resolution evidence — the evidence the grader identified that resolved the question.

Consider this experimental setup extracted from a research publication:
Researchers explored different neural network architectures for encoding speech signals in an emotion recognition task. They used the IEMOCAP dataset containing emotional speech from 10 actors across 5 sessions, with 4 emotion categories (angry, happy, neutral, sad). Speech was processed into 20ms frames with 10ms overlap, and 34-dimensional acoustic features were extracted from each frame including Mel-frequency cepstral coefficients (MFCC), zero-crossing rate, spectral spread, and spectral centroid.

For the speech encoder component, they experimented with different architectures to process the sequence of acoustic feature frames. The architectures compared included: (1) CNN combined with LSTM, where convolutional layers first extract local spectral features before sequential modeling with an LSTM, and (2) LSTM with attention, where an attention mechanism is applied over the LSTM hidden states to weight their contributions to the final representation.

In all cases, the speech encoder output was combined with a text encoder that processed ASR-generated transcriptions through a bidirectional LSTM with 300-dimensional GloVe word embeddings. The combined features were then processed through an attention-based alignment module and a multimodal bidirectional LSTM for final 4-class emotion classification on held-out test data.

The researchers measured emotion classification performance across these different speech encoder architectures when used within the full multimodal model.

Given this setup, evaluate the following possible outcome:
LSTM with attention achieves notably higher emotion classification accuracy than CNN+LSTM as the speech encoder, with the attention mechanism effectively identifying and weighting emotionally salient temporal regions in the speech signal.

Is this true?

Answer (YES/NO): NO